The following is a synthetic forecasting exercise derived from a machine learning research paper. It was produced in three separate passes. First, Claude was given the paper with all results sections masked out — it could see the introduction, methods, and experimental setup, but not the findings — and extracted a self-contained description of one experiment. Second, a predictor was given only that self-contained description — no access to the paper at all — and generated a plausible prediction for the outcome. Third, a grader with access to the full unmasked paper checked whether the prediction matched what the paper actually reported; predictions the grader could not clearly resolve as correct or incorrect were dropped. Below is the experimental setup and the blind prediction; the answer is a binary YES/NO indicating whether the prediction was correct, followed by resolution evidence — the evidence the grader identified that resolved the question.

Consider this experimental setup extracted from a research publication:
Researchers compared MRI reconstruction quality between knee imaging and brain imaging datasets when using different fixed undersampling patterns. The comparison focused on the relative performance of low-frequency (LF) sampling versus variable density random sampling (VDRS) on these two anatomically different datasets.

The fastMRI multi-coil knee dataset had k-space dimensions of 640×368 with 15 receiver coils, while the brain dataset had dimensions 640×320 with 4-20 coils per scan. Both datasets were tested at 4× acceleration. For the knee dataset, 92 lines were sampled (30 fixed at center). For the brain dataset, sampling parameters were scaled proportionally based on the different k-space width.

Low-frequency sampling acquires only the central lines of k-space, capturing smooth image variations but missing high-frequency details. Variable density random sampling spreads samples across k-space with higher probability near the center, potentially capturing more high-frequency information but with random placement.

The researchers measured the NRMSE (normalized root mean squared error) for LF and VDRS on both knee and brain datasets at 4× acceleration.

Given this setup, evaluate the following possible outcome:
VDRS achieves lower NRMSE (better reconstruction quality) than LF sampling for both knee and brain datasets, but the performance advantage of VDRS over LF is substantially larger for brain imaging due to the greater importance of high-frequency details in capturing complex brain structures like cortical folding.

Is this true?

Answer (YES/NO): NO